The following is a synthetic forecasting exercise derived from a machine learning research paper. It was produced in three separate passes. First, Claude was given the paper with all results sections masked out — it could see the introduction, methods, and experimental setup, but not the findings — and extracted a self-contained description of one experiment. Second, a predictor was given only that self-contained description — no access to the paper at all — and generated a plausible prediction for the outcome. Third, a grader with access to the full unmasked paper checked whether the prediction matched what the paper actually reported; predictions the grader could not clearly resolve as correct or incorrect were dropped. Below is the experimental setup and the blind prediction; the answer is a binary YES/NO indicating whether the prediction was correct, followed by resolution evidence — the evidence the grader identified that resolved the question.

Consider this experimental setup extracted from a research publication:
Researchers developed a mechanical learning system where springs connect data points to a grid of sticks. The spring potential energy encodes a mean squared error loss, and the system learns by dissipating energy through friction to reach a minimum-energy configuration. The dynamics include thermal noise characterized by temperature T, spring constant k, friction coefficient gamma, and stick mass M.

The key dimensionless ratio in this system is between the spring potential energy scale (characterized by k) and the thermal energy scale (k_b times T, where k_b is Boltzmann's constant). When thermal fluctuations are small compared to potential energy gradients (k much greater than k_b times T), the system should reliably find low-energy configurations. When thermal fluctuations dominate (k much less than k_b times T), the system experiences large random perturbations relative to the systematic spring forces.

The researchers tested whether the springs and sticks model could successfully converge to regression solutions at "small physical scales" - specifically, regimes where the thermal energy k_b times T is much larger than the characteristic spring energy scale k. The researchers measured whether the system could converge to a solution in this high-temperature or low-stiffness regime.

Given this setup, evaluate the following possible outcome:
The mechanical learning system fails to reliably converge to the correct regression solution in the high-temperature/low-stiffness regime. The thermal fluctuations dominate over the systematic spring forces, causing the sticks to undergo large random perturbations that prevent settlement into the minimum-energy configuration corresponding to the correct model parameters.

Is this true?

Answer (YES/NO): YES